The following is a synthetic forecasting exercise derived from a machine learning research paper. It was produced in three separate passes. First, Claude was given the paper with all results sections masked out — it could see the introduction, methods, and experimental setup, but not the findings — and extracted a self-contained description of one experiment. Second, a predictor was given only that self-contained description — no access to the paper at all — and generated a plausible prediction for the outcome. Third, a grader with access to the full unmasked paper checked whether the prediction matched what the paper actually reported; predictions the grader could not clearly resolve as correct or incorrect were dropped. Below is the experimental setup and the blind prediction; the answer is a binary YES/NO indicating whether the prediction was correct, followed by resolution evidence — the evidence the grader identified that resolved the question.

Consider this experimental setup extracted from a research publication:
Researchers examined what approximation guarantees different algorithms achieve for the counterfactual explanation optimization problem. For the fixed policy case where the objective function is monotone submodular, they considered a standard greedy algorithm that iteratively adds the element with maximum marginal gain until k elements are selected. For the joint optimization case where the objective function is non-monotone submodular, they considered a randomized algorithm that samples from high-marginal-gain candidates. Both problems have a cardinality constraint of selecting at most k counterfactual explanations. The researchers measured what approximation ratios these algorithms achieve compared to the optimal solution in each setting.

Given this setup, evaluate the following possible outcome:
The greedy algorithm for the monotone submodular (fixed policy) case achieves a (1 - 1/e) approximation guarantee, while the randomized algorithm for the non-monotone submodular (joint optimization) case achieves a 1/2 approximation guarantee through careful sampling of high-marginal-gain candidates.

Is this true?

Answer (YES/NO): NO